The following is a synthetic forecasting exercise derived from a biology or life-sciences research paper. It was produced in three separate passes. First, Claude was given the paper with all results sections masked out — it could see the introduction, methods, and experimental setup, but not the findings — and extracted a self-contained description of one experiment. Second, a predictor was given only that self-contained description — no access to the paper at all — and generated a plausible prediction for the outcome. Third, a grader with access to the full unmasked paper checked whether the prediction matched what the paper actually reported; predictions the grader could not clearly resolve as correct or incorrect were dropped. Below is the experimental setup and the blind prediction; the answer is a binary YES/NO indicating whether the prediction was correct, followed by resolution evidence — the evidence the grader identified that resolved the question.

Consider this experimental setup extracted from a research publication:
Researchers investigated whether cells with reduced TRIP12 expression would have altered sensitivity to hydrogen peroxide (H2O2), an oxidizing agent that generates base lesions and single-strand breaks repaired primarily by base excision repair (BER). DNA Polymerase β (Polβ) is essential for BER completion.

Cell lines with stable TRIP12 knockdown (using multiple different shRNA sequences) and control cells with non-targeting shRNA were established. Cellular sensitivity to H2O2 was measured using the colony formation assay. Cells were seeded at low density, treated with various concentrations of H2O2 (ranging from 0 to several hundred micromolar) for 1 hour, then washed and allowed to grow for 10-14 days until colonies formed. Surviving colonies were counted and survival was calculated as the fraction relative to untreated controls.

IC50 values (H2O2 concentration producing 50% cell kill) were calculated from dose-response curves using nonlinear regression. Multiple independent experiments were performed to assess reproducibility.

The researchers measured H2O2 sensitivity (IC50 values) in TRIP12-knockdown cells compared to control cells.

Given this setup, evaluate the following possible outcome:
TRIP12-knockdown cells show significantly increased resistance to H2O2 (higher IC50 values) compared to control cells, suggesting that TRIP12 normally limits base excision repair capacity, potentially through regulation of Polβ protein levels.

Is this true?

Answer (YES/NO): NO